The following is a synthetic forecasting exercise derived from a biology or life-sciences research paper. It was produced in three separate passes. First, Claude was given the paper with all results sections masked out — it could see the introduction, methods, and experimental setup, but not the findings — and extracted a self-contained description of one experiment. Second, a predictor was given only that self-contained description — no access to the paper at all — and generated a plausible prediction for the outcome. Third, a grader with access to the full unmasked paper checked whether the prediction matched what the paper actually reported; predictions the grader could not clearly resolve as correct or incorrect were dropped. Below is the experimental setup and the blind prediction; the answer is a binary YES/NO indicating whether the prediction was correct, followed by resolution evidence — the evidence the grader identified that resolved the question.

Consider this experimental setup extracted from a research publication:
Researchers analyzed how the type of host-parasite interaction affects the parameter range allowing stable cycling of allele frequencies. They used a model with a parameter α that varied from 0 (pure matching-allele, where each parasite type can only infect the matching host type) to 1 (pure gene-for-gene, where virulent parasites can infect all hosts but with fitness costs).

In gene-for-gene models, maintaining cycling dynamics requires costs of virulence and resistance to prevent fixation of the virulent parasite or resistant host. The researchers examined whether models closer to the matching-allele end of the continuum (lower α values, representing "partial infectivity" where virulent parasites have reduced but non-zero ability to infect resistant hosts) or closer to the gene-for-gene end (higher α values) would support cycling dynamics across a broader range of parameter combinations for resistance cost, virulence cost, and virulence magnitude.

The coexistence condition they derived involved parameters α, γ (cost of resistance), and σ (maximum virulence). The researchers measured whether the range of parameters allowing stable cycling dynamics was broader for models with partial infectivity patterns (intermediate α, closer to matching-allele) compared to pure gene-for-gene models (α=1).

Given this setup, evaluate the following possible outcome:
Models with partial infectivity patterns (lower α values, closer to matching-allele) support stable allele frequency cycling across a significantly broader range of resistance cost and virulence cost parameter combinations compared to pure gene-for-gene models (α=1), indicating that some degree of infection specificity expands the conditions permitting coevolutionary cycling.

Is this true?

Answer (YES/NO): YES